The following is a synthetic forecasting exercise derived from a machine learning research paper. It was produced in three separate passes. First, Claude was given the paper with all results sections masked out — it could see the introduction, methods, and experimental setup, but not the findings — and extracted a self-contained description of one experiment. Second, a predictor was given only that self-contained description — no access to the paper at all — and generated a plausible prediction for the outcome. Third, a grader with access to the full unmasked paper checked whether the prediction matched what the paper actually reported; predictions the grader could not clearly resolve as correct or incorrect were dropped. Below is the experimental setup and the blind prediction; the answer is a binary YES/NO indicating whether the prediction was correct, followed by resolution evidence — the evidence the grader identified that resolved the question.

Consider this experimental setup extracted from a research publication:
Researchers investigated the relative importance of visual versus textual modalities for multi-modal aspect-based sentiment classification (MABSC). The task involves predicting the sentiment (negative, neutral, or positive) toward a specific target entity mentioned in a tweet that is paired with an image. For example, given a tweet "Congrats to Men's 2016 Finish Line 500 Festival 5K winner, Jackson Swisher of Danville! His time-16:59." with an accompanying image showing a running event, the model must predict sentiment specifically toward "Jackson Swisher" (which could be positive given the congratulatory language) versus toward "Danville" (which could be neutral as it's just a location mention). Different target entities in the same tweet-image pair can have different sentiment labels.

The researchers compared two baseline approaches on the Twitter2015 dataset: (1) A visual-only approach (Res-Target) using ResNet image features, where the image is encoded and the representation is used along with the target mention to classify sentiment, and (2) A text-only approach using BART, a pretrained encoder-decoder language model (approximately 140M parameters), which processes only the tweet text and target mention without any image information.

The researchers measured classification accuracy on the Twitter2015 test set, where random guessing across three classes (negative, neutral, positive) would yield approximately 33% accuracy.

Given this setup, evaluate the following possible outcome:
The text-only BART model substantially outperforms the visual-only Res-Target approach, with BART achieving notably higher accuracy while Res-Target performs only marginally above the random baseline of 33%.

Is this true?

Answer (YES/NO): NO